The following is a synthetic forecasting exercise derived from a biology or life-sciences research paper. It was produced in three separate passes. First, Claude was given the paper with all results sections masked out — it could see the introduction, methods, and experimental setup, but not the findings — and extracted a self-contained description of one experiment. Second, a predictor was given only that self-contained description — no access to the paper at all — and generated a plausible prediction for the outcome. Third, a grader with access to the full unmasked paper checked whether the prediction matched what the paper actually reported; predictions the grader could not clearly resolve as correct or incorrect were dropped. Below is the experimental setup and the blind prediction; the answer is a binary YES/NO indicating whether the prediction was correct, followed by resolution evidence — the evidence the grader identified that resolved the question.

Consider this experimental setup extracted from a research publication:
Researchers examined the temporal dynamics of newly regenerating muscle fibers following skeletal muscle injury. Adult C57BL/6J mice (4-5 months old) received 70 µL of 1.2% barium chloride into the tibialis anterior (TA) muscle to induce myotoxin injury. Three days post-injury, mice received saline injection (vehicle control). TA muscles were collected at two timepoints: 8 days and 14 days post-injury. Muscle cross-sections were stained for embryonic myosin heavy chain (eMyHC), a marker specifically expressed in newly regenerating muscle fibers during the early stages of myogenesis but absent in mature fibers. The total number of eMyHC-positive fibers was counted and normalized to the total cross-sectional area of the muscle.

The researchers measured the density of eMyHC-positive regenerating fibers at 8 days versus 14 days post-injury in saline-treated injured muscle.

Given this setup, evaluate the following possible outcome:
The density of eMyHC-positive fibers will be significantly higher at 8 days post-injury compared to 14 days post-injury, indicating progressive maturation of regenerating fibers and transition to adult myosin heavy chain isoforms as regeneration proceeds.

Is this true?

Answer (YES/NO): NO